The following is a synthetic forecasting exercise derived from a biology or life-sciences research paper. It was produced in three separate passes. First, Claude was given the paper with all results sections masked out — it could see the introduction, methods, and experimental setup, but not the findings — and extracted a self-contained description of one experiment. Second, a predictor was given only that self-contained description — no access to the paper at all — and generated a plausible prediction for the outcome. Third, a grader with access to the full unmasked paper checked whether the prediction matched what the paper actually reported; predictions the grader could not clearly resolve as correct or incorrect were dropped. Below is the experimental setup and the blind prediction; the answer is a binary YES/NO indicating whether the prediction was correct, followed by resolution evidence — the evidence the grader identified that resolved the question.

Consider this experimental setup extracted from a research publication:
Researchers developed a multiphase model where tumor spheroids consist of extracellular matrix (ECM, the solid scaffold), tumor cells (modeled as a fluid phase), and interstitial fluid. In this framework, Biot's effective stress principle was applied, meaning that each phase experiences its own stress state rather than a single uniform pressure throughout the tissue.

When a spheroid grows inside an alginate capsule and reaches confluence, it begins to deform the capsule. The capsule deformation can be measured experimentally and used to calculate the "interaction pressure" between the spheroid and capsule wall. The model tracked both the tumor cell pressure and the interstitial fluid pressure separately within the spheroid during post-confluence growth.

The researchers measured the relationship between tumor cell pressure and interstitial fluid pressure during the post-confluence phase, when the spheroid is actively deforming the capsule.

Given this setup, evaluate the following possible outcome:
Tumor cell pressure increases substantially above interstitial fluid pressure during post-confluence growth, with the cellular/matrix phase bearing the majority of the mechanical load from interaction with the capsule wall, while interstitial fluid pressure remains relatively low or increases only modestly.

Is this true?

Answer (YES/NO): NO